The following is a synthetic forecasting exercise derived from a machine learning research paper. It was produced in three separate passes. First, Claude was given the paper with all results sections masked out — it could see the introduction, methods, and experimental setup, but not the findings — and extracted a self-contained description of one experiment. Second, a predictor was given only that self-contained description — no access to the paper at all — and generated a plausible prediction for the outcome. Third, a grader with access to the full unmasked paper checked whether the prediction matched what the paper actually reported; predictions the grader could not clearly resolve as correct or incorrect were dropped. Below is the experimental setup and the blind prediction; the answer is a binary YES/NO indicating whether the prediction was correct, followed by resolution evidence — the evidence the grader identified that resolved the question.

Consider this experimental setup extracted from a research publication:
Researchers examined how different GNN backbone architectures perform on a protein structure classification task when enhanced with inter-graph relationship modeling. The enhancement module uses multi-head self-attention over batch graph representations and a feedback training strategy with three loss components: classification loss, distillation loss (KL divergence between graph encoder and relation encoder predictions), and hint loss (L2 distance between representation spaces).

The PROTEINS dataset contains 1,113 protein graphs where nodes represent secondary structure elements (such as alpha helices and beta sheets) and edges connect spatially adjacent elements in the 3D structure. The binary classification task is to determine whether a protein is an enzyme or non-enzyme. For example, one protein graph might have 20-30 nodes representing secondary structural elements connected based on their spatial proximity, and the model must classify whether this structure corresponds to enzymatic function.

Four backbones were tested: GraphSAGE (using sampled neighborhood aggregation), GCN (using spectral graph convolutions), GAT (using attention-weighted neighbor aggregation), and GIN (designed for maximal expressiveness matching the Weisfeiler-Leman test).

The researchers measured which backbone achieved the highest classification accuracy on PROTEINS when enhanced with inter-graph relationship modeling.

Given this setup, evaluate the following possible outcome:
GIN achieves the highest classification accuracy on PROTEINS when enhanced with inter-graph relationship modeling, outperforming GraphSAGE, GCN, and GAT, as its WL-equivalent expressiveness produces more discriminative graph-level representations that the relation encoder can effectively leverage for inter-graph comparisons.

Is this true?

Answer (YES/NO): YES